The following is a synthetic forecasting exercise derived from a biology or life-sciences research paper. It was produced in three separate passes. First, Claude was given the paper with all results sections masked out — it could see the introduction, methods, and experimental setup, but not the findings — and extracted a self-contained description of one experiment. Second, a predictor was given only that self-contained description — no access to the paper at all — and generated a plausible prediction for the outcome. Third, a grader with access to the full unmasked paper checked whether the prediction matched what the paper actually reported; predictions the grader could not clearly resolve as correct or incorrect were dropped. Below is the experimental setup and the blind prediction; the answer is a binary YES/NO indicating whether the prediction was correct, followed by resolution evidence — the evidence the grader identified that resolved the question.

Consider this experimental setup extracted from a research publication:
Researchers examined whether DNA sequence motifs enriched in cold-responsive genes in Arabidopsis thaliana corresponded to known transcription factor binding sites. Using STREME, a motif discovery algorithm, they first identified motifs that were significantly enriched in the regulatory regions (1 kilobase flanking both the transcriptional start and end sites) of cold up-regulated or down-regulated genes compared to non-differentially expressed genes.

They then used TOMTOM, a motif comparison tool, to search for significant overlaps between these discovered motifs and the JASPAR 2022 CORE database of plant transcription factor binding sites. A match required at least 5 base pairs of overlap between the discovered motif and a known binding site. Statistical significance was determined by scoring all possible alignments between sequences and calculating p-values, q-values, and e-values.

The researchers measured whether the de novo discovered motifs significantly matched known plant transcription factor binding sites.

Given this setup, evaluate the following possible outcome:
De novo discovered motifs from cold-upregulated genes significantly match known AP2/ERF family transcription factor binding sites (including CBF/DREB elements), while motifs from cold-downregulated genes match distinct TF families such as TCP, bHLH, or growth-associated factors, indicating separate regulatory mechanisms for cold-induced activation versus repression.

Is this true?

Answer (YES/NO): NO